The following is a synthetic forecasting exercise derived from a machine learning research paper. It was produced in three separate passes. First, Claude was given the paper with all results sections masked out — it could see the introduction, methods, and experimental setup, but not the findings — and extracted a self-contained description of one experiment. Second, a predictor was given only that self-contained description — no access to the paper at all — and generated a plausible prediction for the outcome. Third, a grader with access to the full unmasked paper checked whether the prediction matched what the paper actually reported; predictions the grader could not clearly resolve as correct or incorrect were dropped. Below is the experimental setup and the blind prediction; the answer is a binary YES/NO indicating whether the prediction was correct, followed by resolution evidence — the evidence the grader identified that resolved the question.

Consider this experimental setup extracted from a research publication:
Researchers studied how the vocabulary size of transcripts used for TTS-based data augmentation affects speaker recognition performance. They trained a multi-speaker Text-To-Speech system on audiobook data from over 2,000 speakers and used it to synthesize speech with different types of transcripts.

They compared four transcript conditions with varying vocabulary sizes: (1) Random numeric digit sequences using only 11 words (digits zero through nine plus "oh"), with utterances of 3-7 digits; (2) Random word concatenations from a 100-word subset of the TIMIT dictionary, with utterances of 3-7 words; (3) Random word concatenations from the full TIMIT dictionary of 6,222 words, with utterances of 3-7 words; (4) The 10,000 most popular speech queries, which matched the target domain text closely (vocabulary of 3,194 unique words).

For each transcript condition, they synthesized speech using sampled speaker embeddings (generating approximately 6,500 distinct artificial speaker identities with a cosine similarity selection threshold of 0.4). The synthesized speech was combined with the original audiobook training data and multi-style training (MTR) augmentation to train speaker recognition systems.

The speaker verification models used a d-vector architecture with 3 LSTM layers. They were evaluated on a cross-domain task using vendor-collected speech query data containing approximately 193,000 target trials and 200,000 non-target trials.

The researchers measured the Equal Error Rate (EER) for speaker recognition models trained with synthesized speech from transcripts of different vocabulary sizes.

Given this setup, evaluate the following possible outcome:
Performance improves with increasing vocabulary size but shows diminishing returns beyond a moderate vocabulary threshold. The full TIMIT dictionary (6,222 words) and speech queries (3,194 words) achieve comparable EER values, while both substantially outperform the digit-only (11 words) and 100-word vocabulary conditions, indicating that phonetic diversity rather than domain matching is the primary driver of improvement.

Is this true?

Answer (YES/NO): NO